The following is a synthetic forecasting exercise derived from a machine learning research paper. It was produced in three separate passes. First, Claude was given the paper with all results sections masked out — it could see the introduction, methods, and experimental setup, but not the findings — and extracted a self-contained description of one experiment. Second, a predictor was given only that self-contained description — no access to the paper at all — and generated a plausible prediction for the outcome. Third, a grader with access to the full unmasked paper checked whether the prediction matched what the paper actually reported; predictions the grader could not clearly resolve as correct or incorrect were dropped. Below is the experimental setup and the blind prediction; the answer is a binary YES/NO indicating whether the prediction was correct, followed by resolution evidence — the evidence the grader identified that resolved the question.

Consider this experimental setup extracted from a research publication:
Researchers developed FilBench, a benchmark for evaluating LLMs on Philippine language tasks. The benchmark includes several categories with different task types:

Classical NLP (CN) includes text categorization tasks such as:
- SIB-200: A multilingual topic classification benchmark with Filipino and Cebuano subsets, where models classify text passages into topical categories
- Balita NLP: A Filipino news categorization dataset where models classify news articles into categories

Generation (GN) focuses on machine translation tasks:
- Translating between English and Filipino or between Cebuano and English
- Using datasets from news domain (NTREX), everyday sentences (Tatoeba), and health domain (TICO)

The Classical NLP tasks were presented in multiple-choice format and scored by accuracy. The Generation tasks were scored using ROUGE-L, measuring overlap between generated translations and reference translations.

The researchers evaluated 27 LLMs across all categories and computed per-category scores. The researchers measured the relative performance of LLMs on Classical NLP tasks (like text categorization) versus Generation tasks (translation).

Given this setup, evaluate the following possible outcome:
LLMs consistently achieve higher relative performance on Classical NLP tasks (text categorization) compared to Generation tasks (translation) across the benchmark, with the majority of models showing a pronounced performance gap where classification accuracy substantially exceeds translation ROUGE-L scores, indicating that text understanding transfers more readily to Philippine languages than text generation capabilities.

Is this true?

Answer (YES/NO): YES